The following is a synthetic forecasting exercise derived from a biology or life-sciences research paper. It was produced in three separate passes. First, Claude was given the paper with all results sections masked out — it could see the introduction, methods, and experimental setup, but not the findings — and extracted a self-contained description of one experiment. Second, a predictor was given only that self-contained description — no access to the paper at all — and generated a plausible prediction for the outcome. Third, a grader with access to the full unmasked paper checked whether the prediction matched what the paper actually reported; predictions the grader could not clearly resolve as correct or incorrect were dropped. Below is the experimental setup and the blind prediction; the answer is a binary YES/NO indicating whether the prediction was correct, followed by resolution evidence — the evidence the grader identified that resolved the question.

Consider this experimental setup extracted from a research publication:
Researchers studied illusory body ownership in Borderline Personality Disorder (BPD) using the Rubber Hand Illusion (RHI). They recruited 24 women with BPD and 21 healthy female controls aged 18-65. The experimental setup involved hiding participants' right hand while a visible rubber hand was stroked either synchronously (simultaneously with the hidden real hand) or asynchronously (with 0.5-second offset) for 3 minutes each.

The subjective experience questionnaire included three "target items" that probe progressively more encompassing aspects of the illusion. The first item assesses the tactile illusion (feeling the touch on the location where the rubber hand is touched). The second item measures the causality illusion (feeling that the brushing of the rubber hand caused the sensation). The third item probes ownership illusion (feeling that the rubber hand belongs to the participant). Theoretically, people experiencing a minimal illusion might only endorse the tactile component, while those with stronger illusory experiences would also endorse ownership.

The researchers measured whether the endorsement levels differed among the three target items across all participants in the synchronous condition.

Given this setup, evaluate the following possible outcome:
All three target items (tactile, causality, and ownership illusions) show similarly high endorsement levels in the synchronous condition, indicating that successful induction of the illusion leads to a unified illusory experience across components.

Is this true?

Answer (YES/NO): NO